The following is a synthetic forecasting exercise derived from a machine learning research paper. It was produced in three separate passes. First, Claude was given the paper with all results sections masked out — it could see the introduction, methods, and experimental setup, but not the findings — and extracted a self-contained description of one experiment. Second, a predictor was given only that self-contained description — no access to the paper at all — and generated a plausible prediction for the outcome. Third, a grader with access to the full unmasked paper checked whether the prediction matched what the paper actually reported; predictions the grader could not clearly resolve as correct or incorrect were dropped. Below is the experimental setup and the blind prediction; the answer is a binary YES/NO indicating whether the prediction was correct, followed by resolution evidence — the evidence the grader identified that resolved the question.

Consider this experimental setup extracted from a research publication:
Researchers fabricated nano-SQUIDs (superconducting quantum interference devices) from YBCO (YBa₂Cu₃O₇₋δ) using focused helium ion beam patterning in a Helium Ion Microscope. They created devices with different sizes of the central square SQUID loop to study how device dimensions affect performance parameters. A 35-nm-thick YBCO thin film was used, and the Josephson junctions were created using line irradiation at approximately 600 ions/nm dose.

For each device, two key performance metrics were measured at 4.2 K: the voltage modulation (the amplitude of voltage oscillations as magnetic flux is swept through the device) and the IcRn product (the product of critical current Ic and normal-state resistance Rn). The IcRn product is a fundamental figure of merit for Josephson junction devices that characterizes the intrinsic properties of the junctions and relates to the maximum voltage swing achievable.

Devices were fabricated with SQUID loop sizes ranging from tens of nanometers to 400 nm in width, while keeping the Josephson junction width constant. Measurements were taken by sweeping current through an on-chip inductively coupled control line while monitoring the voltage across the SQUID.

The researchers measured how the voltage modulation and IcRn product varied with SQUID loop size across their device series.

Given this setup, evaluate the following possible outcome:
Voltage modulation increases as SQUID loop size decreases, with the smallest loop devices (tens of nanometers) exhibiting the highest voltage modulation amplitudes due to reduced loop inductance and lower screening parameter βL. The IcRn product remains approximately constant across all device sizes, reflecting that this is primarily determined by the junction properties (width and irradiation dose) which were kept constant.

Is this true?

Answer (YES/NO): NO